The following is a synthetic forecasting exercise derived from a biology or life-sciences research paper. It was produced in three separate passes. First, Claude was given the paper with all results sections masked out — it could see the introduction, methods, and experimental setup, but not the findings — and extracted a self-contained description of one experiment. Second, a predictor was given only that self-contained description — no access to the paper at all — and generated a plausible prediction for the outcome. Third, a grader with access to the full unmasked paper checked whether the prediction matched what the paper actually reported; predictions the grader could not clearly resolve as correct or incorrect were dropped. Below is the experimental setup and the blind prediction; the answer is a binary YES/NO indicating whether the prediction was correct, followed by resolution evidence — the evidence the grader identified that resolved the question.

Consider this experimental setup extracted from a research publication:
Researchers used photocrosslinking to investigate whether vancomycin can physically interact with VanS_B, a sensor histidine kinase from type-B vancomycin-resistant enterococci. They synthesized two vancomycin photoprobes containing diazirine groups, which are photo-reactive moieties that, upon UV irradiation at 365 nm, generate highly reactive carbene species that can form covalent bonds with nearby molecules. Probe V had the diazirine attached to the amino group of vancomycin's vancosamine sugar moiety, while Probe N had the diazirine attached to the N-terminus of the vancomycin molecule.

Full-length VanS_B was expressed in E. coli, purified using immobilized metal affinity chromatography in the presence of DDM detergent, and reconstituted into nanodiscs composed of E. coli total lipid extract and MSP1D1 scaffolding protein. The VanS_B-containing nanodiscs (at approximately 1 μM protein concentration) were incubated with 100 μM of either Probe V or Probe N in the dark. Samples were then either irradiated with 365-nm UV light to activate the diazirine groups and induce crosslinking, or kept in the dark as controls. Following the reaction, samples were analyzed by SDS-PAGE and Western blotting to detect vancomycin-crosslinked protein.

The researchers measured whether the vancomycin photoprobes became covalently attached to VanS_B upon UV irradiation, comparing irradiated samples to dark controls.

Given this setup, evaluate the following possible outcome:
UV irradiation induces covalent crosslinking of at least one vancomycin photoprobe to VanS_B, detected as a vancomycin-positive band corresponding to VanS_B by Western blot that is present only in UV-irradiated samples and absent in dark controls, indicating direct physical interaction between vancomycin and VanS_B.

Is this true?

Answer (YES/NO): YES